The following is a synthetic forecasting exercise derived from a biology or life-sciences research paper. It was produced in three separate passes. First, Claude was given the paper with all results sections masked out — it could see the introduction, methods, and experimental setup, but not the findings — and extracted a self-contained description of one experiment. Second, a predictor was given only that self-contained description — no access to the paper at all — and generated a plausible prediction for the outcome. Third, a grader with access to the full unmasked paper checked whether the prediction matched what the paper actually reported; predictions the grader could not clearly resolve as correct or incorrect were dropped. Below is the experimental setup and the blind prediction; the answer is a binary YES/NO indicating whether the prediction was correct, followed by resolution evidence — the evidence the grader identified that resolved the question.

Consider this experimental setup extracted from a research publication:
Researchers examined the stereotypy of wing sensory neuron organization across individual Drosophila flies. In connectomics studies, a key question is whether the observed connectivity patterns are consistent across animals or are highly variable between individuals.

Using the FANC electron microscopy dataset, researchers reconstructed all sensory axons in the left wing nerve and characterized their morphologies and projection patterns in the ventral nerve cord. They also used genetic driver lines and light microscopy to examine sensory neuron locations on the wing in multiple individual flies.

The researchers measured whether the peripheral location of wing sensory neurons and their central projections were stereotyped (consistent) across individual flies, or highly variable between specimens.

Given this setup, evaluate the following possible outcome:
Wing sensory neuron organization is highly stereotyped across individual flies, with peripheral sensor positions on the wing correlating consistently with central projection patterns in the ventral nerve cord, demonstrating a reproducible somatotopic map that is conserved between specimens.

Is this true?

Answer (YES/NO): NO